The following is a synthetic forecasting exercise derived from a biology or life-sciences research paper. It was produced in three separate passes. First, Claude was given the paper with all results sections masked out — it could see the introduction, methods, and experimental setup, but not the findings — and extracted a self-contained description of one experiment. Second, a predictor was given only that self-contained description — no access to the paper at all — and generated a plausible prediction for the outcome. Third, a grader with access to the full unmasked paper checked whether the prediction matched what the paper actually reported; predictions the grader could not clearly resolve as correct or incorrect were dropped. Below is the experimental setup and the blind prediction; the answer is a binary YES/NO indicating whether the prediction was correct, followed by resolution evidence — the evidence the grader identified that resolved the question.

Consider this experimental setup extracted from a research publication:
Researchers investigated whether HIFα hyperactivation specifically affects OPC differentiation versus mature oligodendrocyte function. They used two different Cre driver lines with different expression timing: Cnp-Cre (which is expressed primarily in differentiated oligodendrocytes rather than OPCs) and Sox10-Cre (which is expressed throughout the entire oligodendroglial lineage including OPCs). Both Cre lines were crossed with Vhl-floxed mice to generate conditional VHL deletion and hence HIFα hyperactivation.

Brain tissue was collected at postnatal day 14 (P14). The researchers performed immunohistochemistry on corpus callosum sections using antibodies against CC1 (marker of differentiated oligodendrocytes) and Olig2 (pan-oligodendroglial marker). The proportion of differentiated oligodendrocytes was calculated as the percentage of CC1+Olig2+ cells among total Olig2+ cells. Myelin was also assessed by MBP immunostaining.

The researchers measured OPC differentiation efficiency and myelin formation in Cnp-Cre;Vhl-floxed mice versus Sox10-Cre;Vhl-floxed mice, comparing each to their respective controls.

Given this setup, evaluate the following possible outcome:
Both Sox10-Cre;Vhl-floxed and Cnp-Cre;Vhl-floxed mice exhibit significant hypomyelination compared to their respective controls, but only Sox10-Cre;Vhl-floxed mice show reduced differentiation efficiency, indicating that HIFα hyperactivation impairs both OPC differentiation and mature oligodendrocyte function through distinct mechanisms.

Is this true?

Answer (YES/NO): NO